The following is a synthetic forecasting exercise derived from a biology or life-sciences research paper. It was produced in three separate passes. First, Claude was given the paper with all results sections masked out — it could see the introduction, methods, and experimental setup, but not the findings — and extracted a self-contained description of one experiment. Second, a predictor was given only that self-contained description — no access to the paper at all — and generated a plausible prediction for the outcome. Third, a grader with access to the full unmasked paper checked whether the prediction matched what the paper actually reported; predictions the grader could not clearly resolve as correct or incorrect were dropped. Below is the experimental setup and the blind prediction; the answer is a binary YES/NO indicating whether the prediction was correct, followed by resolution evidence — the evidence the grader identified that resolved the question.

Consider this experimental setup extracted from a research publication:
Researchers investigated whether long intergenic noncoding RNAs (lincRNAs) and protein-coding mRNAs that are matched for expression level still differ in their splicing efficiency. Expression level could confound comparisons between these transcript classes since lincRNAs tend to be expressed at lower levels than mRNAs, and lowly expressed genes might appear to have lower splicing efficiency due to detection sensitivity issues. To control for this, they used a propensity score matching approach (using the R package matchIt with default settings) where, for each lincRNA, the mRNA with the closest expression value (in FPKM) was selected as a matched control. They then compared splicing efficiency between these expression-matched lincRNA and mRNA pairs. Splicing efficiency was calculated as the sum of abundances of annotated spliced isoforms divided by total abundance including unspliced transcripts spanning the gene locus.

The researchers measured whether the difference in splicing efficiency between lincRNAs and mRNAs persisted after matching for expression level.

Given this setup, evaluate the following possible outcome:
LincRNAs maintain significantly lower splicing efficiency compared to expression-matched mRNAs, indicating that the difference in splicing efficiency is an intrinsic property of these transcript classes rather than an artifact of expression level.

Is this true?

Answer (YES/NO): YES